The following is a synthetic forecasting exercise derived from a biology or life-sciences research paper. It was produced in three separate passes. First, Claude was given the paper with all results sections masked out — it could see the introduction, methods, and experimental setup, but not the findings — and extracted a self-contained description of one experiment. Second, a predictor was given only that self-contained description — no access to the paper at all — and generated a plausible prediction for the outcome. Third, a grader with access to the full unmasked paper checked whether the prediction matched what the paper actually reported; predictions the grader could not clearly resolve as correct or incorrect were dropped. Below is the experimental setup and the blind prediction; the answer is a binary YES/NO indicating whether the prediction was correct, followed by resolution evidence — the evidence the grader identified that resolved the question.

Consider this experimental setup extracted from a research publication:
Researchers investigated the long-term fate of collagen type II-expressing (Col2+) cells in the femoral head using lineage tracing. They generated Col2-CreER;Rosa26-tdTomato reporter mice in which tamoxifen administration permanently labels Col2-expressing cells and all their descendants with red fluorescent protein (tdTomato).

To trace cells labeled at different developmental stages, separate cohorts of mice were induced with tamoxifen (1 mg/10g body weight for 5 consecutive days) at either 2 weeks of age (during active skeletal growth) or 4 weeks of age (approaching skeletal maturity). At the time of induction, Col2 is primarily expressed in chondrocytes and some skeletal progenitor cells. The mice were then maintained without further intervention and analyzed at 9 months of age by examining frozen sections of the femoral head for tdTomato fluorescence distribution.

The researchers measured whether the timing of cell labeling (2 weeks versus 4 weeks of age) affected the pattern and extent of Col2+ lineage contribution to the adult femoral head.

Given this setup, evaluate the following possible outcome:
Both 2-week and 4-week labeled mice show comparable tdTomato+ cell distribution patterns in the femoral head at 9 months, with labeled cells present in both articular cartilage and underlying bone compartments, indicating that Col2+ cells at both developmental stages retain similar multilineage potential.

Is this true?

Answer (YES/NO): NO